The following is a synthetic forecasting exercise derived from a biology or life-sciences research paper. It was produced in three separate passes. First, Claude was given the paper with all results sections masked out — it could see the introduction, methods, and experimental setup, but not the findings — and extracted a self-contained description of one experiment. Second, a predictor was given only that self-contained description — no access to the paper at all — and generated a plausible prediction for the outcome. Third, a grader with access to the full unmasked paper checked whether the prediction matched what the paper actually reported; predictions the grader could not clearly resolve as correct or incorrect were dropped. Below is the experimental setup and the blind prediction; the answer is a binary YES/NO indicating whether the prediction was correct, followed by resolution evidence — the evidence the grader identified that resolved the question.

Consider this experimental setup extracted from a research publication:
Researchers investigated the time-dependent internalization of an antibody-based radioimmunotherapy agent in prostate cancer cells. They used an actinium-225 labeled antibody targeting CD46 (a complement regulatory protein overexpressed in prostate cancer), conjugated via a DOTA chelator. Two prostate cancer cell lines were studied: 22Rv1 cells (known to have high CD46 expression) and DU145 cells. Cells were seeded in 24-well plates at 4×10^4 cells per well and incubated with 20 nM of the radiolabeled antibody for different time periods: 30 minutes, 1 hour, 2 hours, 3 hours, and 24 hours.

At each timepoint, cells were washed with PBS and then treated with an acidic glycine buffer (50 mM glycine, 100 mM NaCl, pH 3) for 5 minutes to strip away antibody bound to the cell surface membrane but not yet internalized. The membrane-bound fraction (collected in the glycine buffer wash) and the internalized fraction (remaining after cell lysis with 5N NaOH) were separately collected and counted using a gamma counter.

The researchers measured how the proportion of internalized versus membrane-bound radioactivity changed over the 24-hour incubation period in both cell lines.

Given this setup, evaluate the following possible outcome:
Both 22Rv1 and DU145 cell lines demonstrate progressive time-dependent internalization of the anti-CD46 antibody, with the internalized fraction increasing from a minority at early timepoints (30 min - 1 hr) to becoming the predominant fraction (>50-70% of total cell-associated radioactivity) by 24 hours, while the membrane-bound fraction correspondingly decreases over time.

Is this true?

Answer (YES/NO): NO